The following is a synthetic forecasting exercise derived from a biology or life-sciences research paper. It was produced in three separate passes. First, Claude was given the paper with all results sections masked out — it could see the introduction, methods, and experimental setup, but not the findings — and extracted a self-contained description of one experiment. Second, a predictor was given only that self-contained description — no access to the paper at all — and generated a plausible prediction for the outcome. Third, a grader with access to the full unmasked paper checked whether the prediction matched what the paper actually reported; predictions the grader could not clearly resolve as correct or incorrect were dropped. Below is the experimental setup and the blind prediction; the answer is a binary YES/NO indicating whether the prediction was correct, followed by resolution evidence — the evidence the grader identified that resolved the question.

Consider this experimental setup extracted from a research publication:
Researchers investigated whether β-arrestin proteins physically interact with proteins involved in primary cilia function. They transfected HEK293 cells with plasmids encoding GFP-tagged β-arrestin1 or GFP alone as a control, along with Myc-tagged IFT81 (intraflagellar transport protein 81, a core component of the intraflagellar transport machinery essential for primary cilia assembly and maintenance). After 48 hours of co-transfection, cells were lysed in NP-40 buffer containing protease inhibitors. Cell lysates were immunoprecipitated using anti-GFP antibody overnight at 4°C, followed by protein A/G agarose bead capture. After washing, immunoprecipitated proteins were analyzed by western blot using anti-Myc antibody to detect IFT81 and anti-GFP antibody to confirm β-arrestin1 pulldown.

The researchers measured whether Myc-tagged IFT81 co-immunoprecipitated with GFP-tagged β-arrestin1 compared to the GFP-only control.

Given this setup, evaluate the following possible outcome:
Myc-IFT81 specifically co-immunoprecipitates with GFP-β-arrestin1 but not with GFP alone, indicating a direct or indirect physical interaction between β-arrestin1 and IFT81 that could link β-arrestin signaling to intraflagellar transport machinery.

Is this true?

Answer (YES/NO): YES